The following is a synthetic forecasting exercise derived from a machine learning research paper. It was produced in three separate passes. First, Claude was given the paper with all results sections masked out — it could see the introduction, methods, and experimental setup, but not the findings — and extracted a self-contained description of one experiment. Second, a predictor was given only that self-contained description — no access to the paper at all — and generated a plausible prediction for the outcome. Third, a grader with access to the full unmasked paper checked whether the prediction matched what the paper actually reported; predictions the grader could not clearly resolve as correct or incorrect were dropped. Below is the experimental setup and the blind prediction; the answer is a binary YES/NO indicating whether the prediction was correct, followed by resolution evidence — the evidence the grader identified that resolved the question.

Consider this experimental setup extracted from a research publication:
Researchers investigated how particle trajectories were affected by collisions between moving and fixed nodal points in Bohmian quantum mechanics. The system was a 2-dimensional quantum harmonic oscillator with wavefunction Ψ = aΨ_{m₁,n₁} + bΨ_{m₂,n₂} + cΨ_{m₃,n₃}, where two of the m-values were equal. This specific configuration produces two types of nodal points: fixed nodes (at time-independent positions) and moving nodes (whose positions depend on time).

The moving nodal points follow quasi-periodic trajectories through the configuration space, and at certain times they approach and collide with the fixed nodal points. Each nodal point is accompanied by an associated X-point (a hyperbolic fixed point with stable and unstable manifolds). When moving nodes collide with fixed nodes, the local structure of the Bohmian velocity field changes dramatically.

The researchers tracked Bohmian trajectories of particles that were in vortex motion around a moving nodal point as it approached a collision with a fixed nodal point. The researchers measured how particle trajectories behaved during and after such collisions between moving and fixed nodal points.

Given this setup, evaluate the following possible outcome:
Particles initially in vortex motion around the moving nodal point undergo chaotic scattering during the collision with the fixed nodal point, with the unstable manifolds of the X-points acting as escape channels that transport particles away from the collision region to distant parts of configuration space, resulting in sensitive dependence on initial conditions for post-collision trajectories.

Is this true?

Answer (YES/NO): YES